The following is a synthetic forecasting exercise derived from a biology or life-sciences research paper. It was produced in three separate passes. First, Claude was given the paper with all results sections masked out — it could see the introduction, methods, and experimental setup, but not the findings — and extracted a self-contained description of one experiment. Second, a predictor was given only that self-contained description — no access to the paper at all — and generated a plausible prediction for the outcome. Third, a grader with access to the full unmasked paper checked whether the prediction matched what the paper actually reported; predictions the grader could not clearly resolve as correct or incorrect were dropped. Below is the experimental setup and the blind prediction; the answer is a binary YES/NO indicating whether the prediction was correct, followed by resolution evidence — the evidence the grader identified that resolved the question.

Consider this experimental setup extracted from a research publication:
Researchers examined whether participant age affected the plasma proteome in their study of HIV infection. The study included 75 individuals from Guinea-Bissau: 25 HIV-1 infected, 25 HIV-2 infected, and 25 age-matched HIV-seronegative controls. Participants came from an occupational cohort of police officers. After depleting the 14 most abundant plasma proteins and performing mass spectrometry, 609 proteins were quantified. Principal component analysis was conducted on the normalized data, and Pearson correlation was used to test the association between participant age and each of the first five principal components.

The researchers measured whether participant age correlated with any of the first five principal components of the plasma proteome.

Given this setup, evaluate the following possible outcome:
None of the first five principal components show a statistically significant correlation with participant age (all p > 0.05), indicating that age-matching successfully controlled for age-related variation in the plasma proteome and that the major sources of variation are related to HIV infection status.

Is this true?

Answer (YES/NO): YES